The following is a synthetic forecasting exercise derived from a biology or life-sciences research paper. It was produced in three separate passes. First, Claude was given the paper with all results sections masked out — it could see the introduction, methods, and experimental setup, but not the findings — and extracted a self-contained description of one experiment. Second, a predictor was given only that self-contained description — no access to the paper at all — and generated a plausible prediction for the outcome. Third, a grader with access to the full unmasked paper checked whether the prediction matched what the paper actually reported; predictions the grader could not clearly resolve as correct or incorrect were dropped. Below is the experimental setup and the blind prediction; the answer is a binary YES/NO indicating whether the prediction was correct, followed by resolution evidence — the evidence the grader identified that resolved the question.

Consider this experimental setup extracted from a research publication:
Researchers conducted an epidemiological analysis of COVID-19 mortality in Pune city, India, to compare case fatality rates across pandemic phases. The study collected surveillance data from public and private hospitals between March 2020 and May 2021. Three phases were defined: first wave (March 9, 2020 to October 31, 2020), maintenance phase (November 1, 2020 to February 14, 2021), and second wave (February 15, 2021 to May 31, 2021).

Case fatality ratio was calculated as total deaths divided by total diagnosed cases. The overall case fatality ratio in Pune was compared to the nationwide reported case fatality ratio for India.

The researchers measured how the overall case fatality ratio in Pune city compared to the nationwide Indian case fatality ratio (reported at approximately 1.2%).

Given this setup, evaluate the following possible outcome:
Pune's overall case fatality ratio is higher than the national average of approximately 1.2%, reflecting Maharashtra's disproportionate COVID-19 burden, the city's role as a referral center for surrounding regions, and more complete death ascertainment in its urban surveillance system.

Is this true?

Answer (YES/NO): YES